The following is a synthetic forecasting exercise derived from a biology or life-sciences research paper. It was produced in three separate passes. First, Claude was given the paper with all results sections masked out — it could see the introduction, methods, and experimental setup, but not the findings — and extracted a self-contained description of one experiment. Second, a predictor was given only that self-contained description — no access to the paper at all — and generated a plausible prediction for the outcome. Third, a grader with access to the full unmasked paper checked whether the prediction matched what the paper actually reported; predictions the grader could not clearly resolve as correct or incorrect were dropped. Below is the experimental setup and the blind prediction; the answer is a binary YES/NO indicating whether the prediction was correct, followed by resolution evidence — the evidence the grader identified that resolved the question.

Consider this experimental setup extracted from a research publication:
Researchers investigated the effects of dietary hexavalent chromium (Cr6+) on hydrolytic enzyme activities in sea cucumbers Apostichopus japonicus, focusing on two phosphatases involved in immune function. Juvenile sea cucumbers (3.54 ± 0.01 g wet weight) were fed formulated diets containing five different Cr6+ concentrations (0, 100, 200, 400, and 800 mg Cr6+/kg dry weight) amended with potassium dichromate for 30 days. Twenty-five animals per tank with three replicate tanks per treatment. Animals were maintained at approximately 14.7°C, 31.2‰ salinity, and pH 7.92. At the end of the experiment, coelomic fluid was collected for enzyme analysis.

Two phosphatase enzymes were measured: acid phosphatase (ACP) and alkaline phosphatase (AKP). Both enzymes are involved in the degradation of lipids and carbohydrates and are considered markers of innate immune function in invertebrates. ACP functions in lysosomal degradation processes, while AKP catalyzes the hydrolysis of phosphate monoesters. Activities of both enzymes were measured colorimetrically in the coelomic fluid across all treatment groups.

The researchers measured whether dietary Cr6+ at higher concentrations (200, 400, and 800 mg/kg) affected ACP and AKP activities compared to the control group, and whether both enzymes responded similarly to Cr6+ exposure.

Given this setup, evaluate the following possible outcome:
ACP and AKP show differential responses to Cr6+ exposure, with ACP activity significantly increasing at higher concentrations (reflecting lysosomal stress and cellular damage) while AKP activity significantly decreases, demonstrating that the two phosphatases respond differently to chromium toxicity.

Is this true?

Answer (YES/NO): NO